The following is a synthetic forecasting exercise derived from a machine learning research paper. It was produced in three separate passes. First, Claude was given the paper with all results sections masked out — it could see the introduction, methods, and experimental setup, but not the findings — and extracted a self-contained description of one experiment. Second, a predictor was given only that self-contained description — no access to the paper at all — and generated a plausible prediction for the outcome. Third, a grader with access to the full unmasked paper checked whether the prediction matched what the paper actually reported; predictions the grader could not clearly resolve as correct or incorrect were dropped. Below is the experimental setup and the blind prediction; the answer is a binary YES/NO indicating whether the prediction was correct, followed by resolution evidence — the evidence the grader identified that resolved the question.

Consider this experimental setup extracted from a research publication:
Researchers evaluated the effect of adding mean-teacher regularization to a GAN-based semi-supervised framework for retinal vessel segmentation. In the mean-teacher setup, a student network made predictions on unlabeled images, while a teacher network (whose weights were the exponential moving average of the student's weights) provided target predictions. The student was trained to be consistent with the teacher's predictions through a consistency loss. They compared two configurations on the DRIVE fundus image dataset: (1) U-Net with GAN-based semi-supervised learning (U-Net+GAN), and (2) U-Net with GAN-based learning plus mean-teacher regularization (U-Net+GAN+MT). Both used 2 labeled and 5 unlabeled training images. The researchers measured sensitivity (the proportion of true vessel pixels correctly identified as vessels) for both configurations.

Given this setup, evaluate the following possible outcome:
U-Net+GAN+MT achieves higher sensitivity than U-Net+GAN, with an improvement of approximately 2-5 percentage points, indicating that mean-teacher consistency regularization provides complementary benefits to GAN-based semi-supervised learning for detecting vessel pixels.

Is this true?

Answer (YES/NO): NO